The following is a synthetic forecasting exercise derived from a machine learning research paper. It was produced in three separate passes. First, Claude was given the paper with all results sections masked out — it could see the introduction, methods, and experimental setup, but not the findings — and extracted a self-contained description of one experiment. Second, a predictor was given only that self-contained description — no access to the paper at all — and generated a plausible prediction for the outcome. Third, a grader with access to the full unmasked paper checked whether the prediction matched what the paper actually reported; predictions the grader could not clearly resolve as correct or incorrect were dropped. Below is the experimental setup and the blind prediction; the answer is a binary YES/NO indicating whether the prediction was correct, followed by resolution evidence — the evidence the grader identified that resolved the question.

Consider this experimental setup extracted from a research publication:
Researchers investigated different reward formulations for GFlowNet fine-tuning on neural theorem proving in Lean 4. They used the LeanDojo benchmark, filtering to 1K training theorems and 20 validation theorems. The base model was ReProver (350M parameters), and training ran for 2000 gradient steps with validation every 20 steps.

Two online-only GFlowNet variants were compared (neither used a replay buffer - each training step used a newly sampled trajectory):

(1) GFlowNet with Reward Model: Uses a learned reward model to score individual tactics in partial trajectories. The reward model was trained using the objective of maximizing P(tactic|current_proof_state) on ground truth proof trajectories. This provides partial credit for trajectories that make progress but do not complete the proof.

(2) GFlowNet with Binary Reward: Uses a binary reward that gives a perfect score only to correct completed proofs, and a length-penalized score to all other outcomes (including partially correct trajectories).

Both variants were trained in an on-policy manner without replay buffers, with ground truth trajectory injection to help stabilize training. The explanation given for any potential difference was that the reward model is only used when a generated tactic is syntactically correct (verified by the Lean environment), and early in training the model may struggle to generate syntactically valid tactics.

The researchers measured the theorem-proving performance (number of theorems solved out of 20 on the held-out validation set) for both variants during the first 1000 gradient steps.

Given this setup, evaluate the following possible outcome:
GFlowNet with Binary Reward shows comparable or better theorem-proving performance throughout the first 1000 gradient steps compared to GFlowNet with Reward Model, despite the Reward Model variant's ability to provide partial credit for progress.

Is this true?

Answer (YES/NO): YES